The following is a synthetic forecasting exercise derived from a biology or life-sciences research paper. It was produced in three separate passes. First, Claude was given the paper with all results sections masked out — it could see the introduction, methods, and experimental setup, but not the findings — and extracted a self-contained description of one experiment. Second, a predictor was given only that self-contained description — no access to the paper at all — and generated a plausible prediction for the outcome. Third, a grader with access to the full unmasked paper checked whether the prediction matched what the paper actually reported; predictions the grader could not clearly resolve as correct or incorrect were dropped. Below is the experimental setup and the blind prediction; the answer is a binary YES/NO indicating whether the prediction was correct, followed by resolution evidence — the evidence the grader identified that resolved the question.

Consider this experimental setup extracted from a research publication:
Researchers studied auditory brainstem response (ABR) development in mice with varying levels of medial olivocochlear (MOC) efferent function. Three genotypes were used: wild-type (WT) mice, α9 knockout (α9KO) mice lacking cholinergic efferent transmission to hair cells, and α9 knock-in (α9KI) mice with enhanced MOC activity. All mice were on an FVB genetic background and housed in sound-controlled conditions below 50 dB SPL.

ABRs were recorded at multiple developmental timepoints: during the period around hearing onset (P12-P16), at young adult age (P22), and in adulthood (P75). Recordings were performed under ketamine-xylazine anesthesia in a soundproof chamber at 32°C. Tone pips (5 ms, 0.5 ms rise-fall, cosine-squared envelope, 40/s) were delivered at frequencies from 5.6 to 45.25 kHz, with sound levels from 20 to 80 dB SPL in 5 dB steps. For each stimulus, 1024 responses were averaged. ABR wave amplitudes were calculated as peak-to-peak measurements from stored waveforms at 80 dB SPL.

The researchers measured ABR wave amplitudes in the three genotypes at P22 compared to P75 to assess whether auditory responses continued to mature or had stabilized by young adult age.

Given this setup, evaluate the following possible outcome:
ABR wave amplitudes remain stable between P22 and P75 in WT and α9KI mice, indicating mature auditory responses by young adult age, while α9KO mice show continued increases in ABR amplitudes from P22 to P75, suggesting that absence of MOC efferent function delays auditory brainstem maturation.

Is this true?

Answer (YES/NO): NO